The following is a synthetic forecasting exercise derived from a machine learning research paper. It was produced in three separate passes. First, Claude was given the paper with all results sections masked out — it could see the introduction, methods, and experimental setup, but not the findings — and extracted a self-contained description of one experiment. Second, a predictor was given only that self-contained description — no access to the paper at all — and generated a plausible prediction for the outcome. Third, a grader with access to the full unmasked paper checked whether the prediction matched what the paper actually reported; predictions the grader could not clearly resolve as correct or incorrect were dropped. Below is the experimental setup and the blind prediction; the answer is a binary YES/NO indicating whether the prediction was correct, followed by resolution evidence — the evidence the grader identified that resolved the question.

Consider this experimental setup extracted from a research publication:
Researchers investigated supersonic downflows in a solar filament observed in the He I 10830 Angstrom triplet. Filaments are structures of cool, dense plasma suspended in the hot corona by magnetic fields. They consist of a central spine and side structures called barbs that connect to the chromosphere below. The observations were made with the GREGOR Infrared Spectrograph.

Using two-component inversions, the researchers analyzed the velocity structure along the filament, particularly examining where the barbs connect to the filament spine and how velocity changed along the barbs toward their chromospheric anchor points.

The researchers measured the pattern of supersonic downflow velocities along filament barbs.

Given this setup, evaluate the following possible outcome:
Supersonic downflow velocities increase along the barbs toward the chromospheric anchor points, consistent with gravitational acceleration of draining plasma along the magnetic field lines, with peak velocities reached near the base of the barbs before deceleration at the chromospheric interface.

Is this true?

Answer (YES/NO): YES